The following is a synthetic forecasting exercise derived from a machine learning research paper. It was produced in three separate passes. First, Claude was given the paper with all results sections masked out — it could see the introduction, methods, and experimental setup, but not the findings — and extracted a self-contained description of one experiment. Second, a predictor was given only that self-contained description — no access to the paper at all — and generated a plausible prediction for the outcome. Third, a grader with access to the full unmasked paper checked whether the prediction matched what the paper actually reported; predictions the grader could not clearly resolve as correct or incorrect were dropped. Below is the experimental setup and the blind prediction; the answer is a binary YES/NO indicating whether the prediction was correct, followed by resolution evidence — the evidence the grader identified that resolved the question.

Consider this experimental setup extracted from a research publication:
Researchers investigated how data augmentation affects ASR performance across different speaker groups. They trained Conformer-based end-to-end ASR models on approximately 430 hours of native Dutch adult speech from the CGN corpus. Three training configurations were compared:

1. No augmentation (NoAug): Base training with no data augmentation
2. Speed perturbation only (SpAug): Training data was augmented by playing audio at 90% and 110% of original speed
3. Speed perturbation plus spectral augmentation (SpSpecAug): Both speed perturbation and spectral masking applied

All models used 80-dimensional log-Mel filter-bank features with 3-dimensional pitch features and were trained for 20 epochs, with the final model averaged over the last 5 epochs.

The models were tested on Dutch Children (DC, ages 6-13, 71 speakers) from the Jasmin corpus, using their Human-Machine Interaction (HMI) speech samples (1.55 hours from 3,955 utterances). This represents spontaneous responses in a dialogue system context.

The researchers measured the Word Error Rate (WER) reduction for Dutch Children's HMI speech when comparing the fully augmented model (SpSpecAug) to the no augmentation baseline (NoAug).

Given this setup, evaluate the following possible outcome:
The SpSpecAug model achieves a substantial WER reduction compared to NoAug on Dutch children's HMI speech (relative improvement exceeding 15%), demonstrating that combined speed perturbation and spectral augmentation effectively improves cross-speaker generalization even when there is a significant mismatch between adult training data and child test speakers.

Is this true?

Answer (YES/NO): YES